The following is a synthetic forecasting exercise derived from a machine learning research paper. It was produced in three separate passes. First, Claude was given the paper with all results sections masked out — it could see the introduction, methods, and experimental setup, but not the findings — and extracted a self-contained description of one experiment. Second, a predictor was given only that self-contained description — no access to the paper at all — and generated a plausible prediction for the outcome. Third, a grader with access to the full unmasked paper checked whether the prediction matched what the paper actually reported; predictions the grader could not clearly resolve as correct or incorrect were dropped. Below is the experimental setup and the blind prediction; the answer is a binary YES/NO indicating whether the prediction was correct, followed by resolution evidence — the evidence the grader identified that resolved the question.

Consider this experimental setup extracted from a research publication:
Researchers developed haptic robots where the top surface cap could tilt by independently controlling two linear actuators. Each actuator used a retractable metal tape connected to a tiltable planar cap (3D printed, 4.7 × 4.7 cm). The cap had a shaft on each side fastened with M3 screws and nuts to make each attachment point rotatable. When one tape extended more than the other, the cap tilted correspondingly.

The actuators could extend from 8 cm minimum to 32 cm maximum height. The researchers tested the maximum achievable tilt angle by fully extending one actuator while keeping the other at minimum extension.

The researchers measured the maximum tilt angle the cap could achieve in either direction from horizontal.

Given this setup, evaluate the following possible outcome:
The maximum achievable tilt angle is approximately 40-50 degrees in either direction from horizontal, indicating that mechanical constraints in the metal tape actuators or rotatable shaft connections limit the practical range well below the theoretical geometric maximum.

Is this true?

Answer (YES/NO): NO